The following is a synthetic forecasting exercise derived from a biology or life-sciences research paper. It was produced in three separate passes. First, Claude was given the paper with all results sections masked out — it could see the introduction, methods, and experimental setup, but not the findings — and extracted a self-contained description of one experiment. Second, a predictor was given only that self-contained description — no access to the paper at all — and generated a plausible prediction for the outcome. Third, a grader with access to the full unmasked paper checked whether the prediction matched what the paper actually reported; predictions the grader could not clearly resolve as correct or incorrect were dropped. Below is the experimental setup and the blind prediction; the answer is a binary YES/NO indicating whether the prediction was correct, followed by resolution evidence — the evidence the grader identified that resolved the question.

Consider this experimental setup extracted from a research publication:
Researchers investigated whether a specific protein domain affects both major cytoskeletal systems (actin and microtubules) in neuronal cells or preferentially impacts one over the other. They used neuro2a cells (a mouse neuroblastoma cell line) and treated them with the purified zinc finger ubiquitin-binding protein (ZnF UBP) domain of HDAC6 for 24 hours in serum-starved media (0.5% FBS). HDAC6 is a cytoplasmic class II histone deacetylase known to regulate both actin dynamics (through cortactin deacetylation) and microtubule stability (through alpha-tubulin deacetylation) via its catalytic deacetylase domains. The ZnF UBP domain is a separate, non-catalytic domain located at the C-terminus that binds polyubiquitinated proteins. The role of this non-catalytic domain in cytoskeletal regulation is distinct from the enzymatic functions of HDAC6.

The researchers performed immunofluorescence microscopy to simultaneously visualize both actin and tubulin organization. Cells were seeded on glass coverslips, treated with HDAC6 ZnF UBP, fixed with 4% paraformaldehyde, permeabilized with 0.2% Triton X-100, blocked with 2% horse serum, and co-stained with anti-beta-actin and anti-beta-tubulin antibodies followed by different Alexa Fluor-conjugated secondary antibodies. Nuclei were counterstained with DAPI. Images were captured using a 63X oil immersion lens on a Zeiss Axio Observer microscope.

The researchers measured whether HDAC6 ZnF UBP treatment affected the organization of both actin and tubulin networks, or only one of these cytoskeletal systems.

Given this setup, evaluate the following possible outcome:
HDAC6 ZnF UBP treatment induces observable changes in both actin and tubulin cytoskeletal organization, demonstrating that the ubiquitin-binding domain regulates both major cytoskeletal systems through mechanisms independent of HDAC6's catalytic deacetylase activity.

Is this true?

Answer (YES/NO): YES